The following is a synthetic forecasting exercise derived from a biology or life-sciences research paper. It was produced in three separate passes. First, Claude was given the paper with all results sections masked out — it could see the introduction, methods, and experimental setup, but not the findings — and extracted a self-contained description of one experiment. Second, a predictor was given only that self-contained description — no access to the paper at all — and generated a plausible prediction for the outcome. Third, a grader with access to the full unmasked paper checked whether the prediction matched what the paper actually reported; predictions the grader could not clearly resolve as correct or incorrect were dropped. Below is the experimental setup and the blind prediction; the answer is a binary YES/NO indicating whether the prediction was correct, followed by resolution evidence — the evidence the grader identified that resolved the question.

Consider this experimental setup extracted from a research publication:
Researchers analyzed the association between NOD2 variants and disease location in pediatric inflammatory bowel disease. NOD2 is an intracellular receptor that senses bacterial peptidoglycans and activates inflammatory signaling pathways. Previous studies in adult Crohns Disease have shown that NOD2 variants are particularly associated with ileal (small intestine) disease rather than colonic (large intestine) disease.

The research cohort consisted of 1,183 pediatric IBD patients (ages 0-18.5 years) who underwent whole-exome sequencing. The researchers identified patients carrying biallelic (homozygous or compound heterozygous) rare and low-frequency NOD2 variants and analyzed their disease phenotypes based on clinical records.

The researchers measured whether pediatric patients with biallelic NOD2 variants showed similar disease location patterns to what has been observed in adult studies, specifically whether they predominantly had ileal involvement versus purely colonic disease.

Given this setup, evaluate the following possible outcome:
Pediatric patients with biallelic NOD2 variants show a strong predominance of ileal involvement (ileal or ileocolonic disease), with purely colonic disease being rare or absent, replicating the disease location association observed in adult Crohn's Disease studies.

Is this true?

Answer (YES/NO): YES